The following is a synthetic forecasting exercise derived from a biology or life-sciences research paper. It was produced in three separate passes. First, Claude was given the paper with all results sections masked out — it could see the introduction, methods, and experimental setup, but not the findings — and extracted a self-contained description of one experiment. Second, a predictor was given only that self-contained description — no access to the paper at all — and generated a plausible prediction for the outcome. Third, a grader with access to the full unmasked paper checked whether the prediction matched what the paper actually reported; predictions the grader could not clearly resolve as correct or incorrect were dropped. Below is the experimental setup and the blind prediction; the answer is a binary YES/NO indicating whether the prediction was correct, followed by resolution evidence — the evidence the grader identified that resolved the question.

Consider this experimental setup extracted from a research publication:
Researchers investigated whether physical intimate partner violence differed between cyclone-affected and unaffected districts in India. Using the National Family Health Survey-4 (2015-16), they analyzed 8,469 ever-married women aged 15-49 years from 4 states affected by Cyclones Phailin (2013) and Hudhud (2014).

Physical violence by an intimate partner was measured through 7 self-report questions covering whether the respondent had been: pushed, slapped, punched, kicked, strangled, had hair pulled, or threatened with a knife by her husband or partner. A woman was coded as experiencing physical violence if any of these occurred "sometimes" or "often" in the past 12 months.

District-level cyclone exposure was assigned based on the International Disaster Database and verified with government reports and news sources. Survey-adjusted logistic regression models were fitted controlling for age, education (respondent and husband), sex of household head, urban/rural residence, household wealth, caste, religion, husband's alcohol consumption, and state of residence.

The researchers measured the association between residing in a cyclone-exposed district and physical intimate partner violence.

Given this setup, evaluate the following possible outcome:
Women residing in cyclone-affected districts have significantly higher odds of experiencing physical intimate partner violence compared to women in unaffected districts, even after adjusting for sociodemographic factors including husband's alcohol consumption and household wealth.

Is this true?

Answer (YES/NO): NO